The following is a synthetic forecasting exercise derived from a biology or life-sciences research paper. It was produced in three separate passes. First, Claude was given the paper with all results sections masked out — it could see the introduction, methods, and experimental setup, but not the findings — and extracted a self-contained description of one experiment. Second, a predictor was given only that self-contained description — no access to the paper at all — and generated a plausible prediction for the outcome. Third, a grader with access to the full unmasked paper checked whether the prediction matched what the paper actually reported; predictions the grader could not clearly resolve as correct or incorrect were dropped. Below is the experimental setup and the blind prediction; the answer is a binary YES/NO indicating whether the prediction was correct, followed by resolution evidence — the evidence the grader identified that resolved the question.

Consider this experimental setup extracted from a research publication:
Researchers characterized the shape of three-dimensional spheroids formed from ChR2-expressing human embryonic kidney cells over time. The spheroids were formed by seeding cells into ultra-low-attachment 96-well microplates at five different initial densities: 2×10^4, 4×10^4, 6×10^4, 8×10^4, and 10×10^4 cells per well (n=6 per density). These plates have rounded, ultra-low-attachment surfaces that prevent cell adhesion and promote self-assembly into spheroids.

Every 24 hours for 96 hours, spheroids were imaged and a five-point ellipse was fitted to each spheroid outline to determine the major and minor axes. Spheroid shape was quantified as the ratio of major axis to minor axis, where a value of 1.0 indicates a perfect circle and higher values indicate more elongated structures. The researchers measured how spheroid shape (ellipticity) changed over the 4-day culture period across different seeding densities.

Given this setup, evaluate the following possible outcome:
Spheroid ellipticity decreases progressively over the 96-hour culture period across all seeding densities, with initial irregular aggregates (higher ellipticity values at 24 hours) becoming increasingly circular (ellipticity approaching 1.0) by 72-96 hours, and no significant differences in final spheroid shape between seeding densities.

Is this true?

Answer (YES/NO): NO